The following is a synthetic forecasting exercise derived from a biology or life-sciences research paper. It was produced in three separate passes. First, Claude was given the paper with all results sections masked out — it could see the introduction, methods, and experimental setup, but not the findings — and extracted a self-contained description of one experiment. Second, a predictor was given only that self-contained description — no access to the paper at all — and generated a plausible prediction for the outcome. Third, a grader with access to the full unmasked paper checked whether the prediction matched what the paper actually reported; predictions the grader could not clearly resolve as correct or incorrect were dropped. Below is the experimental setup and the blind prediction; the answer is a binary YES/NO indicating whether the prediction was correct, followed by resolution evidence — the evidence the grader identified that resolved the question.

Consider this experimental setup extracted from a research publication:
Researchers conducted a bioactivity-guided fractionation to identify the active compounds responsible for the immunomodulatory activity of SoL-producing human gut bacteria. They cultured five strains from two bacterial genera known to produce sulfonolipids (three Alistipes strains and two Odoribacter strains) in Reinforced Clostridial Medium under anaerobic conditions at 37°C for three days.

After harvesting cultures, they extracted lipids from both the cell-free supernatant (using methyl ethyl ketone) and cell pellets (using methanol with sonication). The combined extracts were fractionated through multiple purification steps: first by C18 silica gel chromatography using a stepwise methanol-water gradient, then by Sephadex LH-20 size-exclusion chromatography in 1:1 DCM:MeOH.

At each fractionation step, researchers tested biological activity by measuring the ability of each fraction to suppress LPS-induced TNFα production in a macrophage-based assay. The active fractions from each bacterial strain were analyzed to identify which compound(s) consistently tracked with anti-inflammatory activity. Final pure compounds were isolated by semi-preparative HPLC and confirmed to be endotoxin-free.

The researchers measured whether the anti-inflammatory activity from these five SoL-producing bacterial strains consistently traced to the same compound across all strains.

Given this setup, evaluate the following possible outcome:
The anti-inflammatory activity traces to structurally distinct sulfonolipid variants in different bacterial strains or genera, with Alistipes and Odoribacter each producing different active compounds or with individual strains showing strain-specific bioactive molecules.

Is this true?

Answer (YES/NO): NO